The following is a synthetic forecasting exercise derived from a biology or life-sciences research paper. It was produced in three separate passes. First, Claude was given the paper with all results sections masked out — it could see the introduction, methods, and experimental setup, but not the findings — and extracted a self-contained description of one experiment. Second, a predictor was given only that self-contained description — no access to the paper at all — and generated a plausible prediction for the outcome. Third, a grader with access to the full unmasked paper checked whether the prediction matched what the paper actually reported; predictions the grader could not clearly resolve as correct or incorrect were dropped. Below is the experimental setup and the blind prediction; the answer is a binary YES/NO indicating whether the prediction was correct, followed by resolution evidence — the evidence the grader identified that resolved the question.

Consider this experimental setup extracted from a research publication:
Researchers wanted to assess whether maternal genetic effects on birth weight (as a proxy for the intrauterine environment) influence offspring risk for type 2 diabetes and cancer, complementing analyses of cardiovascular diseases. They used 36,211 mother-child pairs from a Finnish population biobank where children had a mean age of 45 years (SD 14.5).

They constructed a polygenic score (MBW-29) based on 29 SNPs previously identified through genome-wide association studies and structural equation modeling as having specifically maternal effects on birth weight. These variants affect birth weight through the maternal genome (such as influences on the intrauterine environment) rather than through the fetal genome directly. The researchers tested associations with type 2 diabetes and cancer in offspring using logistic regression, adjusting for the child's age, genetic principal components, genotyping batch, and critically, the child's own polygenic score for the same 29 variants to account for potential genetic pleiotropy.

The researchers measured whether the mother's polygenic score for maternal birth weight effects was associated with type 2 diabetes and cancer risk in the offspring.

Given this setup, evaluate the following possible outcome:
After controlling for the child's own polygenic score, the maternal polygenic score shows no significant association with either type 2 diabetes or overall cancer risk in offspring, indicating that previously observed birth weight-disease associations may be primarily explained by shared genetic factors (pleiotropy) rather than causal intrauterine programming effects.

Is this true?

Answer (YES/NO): YES